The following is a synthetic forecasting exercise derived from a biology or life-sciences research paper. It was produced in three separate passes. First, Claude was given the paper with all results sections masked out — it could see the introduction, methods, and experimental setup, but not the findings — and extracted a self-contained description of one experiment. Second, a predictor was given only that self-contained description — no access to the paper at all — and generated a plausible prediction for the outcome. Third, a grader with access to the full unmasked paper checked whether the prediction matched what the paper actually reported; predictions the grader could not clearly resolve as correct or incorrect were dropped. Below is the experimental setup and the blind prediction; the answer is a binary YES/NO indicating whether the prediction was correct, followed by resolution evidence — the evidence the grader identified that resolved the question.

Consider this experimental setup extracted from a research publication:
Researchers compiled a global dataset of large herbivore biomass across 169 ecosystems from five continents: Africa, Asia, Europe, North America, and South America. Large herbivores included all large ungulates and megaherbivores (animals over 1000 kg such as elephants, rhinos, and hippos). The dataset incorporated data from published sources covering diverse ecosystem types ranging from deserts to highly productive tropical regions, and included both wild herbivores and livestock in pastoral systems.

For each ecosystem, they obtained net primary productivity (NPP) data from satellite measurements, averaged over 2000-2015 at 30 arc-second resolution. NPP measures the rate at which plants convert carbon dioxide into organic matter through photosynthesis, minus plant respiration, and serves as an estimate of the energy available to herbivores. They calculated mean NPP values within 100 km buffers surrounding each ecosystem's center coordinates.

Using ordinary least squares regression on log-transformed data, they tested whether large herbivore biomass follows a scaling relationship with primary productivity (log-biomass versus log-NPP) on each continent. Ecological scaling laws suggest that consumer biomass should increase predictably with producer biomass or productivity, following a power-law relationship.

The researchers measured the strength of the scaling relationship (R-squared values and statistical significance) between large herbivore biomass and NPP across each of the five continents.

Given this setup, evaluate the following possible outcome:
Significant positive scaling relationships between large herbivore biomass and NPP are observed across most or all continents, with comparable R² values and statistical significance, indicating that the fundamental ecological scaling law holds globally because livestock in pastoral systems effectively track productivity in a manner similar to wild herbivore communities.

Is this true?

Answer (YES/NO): NO